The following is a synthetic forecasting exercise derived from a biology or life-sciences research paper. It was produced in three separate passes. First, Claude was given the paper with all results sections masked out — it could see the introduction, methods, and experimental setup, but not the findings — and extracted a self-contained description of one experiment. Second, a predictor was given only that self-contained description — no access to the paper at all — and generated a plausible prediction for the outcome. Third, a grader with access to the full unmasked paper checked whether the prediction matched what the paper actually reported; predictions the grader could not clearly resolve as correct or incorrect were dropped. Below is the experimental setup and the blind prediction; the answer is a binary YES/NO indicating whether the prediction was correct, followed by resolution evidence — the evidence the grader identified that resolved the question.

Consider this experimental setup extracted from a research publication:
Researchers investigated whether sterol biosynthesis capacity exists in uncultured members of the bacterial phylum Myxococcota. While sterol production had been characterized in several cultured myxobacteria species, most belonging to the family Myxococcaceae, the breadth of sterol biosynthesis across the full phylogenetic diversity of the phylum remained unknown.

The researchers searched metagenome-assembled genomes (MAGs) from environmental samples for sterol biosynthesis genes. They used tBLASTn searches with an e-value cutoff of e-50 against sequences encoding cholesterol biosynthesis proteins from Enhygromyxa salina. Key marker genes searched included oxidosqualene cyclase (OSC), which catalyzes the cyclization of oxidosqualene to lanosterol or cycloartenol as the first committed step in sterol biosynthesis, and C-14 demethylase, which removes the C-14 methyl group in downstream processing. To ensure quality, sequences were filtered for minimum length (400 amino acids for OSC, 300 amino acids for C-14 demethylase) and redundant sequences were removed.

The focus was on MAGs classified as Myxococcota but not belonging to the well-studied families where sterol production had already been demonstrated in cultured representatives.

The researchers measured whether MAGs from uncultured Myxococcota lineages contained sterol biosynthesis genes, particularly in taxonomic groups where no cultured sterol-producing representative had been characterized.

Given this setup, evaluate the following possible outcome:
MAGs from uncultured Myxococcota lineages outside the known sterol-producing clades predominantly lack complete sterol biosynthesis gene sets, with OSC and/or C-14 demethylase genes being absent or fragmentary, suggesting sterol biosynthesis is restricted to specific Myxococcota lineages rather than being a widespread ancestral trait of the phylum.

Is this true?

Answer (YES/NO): NO